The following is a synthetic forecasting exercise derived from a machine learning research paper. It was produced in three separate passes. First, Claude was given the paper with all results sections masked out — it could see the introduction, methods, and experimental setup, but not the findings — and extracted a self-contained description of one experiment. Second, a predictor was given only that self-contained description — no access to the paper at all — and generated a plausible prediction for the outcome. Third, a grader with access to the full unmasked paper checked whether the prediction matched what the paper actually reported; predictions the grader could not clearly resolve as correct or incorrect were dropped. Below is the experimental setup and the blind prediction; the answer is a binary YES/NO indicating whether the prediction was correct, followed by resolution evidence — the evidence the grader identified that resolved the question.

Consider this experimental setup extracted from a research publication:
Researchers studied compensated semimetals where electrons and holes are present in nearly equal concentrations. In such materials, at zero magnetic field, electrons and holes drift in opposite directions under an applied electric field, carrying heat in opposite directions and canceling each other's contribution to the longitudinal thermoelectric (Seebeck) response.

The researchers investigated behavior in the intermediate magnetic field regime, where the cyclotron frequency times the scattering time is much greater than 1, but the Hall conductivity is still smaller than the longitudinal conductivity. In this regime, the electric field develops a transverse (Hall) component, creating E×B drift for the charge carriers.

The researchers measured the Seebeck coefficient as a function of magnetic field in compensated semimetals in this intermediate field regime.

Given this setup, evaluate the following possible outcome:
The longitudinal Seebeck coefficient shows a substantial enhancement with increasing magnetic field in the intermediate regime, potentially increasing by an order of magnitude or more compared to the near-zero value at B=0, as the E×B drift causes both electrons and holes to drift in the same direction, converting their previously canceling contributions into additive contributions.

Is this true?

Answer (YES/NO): YES